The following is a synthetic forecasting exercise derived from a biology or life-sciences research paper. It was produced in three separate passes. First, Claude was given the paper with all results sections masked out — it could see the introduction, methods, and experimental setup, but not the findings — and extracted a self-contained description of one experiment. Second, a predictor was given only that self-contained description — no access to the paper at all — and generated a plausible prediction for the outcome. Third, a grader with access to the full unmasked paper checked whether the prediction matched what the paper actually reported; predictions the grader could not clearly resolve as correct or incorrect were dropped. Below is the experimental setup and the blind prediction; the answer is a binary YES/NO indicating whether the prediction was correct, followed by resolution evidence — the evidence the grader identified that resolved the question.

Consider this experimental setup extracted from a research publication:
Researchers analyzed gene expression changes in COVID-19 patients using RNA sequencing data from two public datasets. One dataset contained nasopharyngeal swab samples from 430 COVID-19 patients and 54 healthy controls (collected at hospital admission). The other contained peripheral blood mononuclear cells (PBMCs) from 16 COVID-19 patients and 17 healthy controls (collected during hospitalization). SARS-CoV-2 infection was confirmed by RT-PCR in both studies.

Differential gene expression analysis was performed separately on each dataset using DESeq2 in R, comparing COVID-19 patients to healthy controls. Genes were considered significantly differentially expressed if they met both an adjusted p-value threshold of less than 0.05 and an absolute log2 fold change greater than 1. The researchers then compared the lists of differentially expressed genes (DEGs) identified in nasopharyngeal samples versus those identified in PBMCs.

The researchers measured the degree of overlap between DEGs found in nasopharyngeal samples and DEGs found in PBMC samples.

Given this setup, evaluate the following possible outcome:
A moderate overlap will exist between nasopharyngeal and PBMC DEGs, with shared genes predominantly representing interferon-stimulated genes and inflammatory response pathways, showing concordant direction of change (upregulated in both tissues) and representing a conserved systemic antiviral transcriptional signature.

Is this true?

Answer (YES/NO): NO